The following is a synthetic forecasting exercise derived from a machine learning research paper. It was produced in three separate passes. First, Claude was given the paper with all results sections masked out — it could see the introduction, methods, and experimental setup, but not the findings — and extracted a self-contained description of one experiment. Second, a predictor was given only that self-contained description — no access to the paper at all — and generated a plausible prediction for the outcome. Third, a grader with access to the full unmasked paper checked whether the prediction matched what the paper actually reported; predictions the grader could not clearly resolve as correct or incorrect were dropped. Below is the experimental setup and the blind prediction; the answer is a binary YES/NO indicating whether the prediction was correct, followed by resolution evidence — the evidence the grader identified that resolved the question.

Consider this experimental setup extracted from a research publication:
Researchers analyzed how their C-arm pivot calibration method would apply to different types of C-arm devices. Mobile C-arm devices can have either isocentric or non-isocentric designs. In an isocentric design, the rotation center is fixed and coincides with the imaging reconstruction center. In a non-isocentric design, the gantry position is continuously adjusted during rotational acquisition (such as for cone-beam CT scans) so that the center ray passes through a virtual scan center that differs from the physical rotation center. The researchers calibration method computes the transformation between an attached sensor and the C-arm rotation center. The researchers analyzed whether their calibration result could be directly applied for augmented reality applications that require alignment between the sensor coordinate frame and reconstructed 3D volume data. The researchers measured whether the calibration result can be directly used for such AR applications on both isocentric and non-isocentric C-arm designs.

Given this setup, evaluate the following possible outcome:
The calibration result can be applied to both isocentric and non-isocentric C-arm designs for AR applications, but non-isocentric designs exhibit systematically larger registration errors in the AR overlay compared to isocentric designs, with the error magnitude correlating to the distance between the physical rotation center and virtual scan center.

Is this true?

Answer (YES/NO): NO